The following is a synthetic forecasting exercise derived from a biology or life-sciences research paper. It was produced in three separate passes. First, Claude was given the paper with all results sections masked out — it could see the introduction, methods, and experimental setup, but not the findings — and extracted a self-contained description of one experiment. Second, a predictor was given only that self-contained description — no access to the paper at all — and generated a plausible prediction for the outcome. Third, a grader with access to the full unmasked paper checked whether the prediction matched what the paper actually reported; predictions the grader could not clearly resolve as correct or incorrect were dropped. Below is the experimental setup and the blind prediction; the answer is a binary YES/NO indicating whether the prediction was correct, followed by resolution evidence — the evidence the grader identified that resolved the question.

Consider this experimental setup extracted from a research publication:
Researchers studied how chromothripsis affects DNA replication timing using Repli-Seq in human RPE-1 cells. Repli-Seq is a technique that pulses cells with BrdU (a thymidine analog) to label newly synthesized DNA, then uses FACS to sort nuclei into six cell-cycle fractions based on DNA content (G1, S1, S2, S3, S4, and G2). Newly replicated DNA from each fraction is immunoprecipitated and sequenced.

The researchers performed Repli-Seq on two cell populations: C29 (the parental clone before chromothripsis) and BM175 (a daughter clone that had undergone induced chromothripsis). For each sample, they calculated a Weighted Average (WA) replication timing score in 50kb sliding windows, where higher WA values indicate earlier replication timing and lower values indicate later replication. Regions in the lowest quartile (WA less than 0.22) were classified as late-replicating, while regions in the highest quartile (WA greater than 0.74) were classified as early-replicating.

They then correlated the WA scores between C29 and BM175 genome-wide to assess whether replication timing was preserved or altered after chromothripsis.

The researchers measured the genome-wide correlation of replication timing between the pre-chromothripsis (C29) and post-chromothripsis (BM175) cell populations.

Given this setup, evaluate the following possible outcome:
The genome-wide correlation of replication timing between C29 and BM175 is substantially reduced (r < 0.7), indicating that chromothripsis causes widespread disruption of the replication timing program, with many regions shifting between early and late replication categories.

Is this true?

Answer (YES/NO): NO